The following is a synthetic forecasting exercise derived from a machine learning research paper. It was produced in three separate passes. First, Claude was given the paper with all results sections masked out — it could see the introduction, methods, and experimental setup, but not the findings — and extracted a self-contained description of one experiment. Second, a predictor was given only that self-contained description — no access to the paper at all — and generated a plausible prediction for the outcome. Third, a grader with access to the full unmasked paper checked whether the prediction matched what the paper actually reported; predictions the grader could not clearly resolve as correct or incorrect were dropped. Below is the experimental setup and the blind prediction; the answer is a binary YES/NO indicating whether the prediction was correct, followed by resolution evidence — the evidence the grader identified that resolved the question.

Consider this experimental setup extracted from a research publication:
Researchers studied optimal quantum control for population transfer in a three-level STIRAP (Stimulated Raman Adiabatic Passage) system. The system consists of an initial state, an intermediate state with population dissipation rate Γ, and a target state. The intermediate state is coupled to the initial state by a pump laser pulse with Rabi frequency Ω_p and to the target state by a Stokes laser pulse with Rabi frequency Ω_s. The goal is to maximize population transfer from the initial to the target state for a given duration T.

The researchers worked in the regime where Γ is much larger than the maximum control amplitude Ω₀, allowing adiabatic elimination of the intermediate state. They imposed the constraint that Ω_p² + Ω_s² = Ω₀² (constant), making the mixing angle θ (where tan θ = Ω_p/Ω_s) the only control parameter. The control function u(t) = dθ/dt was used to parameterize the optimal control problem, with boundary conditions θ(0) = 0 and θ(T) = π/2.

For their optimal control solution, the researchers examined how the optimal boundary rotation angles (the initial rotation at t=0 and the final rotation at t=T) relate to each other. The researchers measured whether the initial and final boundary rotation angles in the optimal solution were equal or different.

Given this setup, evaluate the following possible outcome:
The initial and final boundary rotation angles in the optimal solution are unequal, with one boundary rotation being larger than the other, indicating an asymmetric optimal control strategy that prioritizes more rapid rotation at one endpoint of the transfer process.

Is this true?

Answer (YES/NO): NO